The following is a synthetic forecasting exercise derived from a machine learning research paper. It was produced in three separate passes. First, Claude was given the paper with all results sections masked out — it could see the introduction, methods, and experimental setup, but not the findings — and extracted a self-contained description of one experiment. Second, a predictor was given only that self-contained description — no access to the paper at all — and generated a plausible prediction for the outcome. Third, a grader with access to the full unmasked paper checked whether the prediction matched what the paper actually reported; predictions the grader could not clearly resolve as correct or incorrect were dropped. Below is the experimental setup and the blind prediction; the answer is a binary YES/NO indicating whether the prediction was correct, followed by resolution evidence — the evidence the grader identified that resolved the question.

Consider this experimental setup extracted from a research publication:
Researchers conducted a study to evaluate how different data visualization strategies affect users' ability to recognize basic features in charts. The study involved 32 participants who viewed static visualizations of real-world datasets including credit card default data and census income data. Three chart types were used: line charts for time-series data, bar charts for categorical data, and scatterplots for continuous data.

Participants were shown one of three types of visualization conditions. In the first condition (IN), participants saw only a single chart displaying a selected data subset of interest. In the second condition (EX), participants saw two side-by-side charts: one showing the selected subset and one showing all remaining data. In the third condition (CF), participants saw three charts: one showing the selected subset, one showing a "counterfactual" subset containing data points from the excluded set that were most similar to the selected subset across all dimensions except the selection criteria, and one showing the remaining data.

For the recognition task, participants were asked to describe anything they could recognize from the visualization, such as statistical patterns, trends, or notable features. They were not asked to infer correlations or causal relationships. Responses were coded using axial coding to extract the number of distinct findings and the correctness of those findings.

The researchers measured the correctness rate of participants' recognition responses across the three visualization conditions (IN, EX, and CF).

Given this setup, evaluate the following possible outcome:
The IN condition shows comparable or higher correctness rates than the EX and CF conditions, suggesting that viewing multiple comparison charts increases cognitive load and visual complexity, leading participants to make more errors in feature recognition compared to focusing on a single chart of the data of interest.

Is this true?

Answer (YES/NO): NO